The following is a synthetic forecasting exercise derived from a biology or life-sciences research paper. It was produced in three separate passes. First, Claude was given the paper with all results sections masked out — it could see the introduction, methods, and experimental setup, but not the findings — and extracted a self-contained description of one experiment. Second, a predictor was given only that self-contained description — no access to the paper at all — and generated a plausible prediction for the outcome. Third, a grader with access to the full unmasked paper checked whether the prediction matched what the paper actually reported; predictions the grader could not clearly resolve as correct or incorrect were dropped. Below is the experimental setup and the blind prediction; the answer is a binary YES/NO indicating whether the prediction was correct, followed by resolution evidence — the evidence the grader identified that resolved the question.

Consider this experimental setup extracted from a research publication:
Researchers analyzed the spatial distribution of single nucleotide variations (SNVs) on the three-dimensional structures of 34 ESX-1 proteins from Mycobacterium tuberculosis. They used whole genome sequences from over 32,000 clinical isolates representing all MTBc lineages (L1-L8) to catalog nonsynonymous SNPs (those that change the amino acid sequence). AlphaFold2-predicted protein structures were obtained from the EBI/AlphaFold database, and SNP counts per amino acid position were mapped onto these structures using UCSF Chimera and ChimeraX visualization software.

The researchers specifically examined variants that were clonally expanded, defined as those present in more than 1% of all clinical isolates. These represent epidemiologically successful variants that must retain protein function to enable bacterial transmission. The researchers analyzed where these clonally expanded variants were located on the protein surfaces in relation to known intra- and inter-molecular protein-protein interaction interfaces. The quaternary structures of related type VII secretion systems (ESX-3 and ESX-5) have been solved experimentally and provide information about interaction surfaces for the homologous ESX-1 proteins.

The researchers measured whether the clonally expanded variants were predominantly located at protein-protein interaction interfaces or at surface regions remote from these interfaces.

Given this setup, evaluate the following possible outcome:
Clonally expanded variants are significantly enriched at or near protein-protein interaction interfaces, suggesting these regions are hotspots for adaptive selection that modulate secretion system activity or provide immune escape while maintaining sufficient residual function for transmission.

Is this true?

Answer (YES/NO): NO